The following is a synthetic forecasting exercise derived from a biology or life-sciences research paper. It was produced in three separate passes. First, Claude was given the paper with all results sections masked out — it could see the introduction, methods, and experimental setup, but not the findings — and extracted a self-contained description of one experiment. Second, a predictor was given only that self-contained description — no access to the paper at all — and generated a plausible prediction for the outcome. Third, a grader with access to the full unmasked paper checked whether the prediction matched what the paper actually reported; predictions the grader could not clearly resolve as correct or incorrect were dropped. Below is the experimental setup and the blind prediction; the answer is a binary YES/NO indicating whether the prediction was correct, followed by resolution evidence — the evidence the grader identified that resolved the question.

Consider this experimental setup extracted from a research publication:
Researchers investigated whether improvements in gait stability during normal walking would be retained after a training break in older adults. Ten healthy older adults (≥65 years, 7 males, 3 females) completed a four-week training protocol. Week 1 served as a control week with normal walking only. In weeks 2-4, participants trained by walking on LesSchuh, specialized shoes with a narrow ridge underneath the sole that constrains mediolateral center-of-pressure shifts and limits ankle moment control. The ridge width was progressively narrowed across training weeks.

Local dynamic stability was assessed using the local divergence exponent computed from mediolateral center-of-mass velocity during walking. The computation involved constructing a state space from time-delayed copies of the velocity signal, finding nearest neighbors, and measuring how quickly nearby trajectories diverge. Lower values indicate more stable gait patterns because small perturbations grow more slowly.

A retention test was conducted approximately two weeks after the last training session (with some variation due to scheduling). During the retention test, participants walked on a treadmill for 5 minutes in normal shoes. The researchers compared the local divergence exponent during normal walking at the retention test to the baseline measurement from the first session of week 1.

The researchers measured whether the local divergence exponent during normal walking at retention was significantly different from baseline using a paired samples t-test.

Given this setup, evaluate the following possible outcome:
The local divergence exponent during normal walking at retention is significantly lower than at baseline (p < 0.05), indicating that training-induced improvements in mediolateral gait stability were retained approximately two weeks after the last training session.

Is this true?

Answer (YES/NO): NO